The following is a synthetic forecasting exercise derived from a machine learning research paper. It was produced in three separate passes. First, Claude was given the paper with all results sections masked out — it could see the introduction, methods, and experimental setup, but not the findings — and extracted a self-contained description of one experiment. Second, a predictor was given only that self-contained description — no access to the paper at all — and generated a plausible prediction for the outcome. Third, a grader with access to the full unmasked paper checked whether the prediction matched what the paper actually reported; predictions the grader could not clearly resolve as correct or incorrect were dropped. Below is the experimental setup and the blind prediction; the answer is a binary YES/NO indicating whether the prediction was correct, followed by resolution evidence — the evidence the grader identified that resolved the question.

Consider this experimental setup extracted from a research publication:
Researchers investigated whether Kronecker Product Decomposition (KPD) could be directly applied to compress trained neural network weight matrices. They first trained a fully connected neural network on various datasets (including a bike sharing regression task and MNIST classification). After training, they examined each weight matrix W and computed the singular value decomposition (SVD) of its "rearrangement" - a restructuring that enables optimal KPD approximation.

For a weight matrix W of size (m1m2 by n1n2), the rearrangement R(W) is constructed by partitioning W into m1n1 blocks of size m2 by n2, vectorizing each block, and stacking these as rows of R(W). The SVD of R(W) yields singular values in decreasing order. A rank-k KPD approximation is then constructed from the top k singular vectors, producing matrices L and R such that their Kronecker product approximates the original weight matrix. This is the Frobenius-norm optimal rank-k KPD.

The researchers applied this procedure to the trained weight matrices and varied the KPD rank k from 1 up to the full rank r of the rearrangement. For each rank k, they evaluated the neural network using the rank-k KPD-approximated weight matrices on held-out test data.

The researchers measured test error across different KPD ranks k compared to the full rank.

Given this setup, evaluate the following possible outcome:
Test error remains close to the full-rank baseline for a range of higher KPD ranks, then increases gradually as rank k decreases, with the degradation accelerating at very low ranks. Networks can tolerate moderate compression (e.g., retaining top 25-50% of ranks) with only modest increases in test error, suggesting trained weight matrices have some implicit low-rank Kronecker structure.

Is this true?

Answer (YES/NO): NO